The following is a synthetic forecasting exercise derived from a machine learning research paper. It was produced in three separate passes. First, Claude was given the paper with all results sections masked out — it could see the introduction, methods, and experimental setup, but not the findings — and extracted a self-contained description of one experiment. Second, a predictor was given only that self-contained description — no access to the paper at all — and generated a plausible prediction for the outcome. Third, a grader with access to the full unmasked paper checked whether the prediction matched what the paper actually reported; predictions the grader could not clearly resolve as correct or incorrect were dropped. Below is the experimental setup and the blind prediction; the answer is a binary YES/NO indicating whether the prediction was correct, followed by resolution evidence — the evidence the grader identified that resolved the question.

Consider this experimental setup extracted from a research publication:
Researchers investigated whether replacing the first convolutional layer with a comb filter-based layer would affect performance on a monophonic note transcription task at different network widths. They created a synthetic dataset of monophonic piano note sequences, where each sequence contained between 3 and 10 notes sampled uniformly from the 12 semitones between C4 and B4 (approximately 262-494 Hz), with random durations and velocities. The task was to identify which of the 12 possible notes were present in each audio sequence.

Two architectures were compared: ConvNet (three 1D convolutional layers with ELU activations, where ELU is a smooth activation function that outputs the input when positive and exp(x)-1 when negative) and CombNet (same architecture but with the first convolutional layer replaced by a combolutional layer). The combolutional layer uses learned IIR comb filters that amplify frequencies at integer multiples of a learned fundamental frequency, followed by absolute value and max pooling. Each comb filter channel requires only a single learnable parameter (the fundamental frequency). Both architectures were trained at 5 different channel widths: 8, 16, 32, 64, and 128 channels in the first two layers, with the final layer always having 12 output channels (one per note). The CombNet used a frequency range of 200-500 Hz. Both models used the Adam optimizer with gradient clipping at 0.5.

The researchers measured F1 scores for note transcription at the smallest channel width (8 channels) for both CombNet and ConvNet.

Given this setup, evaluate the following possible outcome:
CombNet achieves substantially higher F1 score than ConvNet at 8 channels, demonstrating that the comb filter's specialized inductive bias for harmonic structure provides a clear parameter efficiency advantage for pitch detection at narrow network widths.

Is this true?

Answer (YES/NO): NO